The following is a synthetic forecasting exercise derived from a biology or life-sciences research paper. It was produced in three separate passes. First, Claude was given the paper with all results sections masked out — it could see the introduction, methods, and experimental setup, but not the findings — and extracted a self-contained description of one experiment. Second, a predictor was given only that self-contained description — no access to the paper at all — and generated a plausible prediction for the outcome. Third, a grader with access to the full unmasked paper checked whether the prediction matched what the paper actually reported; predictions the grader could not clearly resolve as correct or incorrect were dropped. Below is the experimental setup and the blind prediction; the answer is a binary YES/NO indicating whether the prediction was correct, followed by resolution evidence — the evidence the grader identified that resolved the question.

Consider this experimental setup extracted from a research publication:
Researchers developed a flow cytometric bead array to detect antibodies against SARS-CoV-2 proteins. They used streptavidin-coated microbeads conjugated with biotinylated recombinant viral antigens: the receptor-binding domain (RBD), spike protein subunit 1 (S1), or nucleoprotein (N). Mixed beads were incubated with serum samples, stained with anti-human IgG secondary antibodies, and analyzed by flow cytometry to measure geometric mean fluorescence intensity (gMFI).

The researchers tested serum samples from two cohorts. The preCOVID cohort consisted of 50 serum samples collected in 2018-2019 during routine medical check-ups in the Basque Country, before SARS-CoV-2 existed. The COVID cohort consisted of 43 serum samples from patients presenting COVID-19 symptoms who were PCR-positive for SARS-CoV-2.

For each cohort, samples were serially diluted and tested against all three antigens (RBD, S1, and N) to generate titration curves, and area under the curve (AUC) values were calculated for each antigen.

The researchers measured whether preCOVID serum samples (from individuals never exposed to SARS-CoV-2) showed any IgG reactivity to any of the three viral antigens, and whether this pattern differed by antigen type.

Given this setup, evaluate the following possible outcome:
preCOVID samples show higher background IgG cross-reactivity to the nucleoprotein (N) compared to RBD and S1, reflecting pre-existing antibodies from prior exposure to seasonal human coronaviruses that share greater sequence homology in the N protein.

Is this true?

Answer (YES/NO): YES